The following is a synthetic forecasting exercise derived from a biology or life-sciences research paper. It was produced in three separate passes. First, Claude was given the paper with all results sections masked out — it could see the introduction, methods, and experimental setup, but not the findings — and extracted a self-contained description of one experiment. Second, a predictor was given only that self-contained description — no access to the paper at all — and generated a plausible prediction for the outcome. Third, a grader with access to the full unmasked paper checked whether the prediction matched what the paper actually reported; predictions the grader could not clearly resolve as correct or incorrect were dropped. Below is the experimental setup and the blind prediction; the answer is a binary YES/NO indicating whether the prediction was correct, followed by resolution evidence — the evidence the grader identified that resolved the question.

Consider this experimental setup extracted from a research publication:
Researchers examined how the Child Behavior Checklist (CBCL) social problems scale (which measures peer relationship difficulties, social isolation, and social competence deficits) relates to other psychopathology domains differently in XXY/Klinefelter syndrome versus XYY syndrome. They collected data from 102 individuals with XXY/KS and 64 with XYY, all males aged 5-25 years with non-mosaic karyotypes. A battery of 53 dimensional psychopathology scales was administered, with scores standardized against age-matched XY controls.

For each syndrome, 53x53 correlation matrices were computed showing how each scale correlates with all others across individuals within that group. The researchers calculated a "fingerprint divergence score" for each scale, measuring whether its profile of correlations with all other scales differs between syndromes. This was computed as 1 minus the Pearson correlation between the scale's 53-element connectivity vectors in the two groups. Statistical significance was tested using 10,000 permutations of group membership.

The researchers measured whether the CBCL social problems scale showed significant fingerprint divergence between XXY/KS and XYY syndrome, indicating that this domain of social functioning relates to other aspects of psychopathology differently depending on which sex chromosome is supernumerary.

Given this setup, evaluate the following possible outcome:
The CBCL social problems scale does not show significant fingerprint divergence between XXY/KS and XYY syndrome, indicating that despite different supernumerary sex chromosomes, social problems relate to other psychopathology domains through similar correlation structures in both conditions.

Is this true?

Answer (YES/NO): NO